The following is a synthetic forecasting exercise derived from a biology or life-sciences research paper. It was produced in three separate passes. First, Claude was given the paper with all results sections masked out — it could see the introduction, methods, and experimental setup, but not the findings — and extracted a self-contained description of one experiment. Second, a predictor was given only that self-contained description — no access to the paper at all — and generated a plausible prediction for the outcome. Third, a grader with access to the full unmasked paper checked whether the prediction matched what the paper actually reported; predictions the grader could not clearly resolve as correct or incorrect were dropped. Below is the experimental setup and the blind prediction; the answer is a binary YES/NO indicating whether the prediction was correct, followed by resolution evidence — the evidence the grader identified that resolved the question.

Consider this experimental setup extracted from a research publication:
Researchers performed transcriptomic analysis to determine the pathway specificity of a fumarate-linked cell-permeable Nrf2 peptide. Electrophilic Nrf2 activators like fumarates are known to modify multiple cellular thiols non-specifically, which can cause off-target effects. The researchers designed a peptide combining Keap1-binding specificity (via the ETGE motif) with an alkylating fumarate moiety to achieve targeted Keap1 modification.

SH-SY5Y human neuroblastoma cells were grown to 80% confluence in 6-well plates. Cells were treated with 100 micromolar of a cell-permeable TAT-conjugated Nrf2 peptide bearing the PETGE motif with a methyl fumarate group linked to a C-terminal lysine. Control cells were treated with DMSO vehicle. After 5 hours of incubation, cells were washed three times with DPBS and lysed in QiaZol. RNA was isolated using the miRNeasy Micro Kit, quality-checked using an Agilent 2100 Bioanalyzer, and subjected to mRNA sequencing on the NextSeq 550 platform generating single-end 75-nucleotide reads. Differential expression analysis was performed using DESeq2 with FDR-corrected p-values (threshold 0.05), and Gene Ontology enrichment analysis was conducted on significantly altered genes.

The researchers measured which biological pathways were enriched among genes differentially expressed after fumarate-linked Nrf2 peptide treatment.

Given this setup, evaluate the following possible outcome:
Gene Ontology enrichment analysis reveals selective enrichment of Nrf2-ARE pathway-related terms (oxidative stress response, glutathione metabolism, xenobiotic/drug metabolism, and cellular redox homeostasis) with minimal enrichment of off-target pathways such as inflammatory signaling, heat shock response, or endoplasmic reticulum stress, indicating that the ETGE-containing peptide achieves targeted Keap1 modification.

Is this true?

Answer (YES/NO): YES